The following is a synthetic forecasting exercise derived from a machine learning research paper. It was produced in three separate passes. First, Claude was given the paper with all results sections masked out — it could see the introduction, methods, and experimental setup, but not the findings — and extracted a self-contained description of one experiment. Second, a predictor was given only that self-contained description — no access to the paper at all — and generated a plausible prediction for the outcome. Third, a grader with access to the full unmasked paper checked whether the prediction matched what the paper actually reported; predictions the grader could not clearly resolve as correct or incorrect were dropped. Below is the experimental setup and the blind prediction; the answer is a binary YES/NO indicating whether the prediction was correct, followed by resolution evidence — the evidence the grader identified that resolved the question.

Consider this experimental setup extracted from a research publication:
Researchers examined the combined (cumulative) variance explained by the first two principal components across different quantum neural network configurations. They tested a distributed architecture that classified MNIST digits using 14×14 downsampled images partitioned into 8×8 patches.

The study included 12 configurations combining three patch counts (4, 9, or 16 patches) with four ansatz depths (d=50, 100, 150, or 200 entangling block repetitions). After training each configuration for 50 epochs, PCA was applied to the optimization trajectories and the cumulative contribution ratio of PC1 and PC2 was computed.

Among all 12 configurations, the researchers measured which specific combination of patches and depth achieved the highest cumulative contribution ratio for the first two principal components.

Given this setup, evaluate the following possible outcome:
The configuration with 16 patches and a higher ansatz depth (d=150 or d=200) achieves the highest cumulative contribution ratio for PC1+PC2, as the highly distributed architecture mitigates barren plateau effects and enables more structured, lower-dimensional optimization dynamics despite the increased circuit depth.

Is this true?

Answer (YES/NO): YES